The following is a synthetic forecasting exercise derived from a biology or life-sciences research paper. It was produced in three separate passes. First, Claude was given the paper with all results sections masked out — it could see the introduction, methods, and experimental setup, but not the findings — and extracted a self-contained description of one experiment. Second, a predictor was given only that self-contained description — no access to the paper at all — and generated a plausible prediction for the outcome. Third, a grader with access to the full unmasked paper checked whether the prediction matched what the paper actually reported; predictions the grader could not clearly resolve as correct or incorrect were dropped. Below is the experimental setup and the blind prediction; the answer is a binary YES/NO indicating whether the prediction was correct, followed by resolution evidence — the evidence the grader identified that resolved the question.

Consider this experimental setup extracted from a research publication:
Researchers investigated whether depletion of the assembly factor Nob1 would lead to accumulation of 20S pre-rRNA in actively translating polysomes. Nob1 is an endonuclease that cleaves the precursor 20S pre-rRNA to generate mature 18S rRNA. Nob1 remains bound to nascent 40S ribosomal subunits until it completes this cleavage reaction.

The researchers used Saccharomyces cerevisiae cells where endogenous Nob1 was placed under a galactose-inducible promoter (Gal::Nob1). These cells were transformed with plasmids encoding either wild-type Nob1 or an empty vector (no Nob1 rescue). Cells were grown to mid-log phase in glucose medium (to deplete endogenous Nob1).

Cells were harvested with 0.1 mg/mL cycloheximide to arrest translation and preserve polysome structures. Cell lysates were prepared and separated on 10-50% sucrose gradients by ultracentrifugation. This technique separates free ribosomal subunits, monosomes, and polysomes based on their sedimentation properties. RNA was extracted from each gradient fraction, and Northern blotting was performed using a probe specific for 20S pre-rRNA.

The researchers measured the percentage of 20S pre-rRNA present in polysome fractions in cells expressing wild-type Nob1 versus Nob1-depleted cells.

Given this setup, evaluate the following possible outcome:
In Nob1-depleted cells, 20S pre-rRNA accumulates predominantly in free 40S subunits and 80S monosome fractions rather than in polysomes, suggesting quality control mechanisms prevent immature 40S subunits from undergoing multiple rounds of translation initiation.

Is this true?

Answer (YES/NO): NO